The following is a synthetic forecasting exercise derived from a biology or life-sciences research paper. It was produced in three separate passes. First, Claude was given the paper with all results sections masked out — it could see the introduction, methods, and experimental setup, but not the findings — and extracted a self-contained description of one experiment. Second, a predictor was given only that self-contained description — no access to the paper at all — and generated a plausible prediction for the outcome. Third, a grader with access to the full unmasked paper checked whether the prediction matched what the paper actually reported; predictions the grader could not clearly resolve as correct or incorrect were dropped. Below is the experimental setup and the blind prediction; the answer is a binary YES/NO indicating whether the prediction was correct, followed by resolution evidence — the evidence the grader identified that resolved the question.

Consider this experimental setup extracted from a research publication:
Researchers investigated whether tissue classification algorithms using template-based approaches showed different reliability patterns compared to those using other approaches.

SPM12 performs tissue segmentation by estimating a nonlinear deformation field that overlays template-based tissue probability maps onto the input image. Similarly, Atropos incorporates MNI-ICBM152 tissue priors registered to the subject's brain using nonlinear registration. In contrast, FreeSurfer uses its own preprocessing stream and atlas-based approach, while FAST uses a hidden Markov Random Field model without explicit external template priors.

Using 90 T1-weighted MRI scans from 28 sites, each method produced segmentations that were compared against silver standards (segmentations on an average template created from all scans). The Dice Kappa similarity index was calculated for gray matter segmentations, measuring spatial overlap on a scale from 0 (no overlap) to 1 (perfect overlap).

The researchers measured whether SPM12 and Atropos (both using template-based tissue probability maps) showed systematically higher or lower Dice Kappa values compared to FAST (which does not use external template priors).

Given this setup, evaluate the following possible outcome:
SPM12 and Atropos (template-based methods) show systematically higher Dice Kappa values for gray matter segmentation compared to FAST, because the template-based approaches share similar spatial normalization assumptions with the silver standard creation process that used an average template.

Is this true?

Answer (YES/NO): YES